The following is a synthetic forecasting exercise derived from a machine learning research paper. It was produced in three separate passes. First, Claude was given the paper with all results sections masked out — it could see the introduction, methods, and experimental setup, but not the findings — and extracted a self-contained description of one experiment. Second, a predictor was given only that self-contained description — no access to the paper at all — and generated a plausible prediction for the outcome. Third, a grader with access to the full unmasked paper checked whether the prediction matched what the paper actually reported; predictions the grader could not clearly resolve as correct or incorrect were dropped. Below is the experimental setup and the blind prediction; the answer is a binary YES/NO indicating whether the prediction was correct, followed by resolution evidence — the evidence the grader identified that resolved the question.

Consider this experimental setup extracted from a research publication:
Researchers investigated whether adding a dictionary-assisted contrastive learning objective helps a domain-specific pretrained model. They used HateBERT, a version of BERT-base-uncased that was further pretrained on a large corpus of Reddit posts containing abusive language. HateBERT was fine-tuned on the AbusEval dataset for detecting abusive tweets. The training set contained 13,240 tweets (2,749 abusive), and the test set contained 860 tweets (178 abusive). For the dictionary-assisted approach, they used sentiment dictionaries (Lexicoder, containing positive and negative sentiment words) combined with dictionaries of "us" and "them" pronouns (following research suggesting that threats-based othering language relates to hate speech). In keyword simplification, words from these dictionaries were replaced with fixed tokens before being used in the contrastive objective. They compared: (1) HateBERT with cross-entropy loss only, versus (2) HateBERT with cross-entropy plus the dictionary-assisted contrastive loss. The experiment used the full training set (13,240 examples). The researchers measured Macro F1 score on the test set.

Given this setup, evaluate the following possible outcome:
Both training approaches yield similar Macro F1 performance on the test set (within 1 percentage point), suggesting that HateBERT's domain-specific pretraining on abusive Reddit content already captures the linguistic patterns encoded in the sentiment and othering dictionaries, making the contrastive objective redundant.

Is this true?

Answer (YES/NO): YES